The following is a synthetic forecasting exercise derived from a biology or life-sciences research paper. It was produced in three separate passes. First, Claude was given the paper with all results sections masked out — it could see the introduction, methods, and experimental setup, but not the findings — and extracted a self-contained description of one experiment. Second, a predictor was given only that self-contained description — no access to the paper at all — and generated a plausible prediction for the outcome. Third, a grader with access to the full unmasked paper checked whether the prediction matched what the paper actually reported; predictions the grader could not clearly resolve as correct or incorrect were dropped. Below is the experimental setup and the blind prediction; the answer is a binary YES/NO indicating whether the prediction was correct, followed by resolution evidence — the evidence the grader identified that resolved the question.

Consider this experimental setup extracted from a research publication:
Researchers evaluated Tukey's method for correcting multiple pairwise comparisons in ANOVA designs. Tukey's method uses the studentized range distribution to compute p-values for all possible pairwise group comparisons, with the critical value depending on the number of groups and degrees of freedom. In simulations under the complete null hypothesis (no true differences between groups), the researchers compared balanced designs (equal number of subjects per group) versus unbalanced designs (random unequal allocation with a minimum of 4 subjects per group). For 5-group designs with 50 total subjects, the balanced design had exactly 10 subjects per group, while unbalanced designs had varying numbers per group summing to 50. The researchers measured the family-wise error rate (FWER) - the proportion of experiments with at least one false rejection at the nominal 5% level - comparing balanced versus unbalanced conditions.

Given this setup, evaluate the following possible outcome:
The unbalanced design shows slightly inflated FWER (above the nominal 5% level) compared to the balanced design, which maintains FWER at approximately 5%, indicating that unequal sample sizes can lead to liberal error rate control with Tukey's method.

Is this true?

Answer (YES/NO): NO